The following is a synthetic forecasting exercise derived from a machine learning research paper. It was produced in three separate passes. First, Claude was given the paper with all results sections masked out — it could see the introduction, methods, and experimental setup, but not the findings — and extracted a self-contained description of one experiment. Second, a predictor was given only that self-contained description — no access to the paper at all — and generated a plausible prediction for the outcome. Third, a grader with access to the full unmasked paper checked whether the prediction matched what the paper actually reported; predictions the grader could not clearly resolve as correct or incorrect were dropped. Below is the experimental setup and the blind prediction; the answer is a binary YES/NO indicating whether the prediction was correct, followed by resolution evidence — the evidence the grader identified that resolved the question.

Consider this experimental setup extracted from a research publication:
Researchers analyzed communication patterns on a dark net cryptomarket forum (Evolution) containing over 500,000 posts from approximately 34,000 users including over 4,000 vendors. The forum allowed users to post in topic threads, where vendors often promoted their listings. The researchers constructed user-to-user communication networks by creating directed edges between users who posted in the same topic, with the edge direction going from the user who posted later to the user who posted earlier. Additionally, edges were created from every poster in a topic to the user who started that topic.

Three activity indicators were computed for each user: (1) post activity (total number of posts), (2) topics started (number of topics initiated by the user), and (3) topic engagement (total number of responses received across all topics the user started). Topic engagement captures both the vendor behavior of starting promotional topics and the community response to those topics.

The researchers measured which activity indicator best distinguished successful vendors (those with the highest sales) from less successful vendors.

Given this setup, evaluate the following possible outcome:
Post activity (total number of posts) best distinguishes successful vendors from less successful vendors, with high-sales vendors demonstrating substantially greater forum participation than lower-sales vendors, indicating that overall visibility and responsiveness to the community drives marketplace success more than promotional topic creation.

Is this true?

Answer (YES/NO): NO